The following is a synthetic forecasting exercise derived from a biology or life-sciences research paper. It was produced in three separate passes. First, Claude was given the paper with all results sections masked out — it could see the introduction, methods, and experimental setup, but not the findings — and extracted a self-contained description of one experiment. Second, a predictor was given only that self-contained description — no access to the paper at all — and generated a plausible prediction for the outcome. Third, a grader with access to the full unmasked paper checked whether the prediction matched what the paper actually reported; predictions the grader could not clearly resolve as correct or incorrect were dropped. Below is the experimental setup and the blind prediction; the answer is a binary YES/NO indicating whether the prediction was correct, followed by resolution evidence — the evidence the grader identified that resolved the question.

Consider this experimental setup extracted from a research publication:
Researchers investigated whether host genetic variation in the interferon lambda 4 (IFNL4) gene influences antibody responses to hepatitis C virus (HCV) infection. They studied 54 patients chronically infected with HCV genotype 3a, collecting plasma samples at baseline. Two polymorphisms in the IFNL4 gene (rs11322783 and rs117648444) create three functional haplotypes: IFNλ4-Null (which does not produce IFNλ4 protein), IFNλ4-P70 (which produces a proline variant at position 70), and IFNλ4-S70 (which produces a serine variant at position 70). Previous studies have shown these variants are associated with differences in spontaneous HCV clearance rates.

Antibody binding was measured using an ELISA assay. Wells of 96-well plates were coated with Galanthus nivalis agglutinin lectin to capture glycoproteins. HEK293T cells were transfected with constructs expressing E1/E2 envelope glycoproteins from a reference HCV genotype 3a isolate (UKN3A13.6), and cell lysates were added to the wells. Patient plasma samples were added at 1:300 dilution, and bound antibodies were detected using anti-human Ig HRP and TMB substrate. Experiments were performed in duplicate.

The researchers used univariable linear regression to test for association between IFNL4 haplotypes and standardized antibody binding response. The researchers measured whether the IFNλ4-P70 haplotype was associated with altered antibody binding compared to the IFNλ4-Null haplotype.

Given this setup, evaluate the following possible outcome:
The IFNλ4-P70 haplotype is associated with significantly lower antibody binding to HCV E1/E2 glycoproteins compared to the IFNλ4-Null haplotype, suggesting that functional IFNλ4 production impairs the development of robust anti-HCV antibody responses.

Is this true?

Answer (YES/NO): YES